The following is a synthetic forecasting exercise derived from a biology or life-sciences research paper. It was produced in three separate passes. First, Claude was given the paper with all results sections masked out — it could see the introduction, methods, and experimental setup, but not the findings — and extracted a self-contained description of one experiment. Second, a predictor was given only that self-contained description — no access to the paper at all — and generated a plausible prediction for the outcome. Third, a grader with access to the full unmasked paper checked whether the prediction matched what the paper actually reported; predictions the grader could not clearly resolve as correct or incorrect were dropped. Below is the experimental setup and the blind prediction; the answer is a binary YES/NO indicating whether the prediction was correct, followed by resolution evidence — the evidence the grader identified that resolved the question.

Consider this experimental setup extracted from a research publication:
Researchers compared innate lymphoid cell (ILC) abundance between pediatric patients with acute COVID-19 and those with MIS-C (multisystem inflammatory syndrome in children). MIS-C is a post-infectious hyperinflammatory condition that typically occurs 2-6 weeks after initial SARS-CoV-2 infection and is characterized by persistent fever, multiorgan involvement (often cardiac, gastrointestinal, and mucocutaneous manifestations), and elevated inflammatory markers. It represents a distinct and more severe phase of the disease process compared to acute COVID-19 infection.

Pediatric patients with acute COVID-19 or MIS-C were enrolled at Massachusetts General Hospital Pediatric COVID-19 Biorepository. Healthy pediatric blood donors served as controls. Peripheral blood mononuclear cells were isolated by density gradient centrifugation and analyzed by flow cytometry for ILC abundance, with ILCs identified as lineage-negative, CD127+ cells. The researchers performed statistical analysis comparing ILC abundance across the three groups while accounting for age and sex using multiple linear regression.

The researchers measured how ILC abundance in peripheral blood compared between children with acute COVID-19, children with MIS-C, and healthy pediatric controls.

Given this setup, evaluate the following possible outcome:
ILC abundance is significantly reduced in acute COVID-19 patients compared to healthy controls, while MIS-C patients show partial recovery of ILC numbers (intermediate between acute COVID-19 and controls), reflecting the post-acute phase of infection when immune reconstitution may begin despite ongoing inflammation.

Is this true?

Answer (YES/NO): NO